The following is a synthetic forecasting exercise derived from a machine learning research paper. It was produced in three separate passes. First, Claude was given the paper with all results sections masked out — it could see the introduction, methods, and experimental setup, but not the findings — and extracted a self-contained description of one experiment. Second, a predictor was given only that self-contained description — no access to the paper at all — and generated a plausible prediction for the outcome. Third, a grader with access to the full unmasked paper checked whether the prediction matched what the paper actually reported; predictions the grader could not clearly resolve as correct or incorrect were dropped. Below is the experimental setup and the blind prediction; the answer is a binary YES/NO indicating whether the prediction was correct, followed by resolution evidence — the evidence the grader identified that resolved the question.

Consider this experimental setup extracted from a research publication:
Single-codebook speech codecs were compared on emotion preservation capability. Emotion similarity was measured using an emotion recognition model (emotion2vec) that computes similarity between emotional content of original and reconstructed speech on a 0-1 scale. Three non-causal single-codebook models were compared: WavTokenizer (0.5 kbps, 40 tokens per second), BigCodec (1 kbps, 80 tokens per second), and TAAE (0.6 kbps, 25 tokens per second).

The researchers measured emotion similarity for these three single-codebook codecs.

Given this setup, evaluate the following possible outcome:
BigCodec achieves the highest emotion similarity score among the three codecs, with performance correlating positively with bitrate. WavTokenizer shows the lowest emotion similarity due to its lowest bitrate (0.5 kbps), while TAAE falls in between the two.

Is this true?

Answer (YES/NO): YES